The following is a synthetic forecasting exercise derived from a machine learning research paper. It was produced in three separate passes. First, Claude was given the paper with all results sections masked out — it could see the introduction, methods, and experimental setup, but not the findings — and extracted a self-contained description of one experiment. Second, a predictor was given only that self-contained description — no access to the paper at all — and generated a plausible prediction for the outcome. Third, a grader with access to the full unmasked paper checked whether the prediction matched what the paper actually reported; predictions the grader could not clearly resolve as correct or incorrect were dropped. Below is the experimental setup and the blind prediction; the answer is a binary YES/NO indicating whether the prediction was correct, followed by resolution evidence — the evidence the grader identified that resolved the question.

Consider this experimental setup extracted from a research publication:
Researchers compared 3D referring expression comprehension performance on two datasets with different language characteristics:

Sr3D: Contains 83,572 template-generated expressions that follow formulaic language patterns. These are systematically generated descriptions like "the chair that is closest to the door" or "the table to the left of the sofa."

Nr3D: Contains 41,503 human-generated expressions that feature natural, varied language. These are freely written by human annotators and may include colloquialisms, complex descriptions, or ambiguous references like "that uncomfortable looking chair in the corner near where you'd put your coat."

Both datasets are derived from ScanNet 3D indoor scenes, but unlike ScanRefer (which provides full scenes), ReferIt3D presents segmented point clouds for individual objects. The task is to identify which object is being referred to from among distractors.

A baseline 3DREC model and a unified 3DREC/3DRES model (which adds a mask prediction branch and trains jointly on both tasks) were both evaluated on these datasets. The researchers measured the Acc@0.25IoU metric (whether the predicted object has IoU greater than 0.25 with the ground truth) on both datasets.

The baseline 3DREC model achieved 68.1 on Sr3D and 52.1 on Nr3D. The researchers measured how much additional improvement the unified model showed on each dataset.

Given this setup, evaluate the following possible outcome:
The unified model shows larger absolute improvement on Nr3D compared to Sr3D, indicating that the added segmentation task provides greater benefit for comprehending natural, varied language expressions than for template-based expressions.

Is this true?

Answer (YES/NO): YES